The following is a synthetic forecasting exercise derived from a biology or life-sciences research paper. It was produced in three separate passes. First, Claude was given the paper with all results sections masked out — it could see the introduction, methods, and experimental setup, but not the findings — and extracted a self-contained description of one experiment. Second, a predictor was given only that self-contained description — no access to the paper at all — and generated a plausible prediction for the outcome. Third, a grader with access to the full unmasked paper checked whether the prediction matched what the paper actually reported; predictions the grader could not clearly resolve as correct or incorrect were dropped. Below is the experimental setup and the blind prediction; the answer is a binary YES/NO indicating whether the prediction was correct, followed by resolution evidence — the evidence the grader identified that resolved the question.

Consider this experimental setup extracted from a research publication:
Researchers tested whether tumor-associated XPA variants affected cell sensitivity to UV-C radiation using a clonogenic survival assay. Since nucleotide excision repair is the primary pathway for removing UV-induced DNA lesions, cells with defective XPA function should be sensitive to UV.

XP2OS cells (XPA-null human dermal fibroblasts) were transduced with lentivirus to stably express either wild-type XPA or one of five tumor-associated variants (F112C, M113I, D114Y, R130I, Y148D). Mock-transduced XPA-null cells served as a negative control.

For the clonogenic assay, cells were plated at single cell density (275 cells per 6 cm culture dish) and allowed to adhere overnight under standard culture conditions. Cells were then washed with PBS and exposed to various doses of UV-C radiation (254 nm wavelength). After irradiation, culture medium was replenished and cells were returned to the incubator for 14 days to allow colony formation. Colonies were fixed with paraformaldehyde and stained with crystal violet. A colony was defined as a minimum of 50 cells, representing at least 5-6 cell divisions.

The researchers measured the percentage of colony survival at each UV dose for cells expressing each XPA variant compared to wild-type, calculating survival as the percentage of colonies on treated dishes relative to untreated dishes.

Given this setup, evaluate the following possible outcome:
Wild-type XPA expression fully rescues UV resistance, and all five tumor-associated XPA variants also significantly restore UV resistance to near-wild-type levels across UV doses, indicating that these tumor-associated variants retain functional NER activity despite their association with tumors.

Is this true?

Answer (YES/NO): NO